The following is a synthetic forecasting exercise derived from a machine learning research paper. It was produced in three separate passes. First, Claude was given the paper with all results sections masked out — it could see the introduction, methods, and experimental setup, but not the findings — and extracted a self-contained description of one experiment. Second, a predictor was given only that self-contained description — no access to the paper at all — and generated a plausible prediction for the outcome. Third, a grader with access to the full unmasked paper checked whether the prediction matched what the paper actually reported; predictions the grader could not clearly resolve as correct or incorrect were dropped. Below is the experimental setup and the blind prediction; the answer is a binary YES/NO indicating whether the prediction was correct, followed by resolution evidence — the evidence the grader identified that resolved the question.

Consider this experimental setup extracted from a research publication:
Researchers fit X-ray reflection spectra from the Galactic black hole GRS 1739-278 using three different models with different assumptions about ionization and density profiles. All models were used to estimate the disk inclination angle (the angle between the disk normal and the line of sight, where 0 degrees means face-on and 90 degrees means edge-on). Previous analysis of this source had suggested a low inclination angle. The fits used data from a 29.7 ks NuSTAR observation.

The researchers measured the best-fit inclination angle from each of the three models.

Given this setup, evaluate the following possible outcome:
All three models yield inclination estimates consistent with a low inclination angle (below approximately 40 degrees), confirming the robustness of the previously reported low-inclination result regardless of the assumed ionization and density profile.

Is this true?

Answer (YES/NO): YES